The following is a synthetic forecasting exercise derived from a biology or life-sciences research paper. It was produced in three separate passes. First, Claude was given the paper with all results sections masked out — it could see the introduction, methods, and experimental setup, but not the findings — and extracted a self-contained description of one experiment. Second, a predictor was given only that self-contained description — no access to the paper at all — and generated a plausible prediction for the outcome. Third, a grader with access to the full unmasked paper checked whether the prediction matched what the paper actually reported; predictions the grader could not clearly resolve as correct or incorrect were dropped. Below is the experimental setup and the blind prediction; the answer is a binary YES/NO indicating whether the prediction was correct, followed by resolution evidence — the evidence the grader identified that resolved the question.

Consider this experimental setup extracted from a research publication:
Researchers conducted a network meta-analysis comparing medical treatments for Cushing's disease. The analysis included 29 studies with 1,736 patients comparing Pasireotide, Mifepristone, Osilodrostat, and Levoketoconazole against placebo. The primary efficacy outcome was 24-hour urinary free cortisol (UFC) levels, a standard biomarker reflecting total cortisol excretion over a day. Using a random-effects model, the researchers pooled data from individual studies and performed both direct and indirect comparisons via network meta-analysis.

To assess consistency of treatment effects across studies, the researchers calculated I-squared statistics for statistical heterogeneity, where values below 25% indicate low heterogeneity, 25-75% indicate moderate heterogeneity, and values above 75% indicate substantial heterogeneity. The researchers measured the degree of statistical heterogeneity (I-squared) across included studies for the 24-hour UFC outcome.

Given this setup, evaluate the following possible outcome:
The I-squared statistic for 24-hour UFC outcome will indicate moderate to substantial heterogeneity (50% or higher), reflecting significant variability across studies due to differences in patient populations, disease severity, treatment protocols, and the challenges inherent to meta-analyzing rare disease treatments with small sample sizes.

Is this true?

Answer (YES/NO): YES